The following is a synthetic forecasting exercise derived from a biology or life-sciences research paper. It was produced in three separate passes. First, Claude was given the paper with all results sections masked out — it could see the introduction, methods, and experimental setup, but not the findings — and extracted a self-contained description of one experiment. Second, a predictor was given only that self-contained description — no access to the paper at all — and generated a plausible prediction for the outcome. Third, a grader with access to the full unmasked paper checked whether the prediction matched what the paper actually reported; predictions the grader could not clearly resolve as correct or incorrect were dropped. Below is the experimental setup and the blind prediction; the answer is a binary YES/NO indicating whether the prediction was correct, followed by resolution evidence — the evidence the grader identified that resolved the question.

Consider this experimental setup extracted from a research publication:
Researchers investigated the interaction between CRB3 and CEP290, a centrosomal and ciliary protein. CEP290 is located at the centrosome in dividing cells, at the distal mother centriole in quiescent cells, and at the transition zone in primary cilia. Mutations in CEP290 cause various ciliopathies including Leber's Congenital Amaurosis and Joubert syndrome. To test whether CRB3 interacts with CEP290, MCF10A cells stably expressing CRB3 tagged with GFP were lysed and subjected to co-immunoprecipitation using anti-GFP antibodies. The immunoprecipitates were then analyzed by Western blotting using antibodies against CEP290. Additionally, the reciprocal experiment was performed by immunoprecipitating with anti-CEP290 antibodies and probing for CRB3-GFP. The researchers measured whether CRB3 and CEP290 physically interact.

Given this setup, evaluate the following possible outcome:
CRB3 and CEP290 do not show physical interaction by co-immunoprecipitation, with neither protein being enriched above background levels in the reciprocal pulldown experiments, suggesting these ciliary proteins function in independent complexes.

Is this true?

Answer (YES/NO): NO